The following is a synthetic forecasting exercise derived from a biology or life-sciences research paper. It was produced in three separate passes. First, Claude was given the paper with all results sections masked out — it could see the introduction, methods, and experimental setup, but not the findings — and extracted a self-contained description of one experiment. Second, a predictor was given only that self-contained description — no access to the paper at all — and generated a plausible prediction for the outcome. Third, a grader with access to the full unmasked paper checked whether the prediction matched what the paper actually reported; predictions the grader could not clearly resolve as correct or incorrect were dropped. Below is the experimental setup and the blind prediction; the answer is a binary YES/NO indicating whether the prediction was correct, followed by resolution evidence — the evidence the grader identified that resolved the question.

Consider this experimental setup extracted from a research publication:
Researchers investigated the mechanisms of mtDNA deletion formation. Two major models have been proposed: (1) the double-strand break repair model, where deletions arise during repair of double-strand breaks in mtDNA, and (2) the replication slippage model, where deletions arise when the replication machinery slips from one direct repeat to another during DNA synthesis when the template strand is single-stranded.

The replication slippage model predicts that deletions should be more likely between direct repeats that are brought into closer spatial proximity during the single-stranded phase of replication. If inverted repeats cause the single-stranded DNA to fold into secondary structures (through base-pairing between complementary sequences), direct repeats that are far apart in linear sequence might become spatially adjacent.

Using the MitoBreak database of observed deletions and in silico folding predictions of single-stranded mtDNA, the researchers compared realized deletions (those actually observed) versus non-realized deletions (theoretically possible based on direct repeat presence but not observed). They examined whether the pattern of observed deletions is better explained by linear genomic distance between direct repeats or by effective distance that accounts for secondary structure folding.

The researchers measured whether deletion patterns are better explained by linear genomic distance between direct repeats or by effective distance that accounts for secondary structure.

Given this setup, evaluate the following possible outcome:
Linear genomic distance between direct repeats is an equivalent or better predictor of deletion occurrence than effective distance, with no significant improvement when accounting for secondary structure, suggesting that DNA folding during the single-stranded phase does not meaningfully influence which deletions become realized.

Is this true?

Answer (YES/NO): NO